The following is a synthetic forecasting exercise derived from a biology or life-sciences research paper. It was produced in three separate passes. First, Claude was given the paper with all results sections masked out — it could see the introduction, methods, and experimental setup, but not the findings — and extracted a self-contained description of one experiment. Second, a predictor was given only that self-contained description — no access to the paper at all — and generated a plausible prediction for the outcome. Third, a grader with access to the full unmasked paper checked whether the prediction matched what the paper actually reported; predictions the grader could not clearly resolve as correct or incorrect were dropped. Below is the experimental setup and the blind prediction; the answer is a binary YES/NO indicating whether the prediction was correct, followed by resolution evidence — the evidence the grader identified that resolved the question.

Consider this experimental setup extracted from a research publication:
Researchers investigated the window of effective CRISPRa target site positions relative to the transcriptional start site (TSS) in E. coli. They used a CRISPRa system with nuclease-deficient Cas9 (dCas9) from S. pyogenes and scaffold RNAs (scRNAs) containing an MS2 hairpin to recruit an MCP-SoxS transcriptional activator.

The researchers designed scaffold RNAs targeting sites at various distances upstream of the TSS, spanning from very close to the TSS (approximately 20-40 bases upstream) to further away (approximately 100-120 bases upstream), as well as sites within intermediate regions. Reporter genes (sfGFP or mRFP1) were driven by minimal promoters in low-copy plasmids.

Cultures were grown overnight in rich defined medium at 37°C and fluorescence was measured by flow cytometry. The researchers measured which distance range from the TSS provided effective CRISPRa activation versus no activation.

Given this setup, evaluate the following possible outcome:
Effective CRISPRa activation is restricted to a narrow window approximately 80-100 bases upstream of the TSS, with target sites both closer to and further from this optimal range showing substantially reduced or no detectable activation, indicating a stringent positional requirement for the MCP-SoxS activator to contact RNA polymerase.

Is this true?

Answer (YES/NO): NO